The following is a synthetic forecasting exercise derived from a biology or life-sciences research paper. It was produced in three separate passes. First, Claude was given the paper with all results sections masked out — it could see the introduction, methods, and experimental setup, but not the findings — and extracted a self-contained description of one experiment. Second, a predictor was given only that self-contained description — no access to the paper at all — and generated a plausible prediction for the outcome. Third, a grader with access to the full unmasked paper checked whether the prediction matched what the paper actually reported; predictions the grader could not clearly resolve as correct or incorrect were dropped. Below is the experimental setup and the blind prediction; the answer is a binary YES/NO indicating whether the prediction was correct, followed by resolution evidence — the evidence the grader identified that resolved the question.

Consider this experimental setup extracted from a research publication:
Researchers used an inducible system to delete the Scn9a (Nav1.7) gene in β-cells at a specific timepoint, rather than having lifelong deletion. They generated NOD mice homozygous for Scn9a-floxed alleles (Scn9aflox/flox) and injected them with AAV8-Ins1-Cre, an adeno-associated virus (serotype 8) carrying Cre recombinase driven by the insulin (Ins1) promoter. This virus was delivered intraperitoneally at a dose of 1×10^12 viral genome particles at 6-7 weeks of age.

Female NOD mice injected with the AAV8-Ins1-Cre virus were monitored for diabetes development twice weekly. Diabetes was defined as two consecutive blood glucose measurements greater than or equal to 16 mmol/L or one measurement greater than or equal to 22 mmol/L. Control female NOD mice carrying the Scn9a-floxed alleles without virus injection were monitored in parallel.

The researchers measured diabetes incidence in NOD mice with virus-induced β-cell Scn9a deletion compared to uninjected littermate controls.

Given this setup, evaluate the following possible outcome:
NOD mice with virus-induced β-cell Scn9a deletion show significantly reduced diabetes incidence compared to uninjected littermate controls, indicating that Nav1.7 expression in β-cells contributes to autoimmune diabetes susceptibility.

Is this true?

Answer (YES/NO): YES